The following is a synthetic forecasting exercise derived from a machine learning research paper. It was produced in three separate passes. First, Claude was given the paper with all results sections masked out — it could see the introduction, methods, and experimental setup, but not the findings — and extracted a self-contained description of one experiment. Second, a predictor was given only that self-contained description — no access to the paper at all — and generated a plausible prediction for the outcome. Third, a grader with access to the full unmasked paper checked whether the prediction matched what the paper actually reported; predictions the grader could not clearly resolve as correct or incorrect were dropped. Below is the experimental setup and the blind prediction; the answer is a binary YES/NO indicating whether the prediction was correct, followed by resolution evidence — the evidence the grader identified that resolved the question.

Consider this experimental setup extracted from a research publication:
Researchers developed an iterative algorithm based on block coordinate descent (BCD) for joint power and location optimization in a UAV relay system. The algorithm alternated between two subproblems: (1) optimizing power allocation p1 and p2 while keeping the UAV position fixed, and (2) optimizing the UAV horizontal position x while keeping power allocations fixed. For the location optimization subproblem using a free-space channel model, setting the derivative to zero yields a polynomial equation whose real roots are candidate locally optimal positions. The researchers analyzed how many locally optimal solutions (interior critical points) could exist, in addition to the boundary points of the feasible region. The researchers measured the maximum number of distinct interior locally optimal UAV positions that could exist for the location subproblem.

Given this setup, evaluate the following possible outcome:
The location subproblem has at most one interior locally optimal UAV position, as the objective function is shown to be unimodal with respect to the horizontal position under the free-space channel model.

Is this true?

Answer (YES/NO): NO